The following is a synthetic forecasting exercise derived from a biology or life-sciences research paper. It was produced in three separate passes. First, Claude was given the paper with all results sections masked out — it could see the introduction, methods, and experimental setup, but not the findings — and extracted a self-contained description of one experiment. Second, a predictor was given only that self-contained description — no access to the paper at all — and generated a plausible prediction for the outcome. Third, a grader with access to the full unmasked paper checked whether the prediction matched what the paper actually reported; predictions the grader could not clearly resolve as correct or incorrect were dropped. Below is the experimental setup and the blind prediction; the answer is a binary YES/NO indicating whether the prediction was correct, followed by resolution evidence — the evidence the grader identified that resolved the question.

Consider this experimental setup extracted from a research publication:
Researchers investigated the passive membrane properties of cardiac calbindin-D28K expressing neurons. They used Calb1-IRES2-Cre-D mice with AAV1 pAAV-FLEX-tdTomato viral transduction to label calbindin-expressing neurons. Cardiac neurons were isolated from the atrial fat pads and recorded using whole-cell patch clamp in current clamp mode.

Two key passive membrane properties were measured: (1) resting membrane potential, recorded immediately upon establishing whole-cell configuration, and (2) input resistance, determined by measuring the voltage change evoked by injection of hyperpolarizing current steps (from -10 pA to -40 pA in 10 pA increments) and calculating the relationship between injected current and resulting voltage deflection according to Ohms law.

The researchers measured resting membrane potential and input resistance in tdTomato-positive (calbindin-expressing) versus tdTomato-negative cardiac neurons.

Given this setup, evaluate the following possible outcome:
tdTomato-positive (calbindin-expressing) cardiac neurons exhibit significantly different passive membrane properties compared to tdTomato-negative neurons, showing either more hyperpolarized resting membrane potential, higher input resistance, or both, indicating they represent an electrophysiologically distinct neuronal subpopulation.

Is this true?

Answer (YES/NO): NO